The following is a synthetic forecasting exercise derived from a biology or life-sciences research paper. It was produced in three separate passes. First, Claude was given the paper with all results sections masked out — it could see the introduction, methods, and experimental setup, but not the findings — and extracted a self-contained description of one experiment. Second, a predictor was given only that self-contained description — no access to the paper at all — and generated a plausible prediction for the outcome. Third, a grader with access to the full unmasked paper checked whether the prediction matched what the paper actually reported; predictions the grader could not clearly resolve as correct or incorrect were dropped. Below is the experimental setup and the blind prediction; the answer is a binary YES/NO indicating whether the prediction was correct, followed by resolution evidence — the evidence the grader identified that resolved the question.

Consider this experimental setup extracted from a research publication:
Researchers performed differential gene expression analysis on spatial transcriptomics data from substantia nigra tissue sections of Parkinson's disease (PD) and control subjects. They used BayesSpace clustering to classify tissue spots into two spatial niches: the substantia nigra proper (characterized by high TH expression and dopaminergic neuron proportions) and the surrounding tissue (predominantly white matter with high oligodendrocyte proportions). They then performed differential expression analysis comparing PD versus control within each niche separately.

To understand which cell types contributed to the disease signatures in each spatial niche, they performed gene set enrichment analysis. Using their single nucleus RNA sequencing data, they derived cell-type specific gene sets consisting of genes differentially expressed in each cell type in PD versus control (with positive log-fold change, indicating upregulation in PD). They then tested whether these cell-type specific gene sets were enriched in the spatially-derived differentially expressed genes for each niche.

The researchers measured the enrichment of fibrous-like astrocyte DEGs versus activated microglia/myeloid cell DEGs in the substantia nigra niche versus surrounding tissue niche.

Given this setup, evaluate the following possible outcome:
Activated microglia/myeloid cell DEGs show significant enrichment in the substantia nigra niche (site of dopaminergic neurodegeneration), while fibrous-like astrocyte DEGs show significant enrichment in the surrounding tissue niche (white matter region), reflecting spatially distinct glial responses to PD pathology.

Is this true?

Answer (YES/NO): NO